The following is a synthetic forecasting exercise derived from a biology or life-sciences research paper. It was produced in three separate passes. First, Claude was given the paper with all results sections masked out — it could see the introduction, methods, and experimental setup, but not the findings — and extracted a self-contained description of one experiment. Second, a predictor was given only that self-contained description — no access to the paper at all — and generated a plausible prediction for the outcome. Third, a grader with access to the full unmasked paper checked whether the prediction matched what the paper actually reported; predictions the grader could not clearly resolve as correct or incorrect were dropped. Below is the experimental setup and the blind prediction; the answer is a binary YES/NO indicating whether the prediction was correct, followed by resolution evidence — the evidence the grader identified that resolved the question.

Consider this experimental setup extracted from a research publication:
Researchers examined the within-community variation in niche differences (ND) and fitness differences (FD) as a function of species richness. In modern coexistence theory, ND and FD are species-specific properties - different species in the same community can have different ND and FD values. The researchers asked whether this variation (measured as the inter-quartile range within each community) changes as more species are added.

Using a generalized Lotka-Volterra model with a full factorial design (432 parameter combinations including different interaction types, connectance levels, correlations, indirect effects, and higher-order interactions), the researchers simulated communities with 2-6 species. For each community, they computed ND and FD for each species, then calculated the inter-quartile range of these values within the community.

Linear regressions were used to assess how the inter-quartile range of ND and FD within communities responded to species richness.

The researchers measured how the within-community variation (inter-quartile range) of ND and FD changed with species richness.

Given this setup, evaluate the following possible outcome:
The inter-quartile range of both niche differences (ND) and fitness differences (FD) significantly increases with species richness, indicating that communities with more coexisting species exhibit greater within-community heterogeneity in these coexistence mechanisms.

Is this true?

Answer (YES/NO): NO